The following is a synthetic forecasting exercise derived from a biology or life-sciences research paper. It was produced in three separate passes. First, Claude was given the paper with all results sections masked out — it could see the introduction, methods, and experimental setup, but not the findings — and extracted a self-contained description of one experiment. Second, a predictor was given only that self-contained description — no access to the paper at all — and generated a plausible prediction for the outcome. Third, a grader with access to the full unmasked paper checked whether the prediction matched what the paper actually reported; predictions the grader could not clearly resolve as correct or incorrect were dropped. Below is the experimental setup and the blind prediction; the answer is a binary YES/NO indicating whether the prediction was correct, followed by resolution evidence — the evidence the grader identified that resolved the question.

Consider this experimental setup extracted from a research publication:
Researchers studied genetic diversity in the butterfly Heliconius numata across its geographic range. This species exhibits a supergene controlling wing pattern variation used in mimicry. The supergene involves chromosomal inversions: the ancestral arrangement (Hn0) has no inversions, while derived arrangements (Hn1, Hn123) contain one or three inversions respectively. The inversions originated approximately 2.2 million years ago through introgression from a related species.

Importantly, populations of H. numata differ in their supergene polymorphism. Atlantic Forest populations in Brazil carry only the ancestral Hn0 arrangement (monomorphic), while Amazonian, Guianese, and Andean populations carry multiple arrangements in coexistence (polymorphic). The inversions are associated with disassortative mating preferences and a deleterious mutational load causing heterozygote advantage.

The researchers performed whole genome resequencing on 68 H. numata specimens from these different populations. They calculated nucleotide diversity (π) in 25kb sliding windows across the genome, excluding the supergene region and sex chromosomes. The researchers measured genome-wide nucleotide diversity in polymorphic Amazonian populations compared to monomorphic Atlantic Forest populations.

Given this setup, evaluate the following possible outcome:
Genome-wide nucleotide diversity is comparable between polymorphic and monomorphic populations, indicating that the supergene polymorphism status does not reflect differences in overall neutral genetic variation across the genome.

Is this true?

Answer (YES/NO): NO